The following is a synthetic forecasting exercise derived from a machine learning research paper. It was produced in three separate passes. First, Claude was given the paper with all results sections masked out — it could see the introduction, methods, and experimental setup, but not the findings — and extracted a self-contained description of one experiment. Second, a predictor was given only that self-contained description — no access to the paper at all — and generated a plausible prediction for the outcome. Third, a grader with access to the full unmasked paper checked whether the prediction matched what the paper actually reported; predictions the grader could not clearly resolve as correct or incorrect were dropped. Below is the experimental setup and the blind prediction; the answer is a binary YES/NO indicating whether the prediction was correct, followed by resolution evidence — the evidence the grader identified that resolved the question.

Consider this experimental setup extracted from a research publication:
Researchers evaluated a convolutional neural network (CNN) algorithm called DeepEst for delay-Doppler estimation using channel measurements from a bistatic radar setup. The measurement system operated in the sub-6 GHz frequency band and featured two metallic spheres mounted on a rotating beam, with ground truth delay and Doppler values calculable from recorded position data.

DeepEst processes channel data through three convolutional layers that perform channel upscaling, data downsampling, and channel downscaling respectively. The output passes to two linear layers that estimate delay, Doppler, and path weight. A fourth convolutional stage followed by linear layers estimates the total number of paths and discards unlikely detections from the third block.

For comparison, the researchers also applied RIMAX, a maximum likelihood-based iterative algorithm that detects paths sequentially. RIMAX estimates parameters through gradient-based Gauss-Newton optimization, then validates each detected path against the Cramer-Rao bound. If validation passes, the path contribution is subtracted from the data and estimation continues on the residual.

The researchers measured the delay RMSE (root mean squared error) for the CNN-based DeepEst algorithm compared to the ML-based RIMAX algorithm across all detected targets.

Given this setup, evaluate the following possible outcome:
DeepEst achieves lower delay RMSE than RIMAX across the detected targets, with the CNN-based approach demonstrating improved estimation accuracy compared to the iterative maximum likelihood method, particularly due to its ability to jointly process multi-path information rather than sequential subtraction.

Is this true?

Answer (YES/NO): NO